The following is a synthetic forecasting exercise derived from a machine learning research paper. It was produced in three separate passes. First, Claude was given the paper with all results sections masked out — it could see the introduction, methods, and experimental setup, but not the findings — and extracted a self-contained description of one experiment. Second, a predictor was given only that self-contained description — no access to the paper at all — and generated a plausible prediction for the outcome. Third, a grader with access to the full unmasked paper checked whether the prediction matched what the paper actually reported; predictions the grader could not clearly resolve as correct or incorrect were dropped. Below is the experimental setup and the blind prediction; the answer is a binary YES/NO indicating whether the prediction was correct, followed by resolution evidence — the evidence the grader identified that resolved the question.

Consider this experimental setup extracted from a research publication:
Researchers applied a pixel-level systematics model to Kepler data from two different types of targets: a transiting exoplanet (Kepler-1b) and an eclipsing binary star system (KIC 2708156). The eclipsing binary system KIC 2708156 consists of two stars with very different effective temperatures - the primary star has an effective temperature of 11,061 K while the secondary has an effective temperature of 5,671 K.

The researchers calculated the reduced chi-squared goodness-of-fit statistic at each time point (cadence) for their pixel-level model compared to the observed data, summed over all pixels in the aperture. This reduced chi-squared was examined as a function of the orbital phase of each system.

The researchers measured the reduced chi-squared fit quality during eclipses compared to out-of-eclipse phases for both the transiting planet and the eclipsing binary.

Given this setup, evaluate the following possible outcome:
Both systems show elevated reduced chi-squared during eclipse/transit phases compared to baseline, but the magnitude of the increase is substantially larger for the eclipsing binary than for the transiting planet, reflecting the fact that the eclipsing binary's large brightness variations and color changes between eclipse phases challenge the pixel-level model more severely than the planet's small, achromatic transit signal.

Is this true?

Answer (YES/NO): NO